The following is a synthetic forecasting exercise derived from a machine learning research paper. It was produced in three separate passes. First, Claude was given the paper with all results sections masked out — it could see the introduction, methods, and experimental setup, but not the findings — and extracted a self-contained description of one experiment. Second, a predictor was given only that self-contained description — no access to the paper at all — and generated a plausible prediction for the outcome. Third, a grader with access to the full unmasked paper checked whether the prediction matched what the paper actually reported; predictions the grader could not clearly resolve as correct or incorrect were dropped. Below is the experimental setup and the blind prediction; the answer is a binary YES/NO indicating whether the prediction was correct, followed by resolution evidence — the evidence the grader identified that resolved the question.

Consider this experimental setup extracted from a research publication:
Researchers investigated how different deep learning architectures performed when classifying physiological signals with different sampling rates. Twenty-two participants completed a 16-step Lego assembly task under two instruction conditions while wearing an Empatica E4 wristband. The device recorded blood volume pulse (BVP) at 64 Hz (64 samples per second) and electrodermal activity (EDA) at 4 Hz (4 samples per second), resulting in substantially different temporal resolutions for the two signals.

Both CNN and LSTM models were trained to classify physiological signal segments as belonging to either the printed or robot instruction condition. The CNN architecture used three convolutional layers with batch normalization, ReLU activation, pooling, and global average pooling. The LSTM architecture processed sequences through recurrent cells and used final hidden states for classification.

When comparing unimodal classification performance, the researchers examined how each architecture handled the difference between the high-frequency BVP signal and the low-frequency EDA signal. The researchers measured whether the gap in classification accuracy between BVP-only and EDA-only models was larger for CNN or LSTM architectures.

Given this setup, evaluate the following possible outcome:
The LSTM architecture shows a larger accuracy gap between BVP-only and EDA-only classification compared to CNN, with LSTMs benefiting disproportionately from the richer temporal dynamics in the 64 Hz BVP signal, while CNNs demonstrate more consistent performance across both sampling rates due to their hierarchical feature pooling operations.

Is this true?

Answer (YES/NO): NO